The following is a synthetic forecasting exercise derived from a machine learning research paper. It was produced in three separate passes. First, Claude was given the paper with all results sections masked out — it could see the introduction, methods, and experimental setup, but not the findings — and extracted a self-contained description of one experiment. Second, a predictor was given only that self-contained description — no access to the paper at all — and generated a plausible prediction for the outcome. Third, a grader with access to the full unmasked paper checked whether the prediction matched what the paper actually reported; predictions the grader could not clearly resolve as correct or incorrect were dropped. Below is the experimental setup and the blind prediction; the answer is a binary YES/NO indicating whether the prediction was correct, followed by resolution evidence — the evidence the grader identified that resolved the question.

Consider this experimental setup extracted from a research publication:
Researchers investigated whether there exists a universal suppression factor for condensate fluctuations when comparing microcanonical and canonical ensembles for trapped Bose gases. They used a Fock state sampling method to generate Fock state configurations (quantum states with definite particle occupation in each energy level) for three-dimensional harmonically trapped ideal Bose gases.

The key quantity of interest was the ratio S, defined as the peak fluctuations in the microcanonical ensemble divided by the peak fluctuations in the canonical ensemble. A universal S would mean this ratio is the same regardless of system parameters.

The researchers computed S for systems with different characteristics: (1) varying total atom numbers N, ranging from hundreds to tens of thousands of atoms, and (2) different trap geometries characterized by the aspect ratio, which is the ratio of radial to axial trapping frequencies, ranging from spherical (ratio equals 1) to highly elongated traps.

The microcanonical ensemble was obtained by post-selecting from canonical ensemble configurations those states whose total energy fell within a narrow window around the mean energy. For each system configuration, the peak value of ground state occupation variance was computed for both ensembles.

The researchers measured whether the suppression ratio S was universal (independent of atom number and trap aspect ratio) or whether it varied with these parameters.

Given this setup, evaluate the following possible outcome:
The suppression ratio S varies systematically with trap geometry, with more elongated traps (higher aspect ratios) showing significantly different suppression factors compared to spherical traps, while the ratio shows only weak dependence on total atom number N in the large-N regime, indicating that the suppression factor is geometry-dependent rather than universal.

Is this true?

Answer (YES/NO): NO